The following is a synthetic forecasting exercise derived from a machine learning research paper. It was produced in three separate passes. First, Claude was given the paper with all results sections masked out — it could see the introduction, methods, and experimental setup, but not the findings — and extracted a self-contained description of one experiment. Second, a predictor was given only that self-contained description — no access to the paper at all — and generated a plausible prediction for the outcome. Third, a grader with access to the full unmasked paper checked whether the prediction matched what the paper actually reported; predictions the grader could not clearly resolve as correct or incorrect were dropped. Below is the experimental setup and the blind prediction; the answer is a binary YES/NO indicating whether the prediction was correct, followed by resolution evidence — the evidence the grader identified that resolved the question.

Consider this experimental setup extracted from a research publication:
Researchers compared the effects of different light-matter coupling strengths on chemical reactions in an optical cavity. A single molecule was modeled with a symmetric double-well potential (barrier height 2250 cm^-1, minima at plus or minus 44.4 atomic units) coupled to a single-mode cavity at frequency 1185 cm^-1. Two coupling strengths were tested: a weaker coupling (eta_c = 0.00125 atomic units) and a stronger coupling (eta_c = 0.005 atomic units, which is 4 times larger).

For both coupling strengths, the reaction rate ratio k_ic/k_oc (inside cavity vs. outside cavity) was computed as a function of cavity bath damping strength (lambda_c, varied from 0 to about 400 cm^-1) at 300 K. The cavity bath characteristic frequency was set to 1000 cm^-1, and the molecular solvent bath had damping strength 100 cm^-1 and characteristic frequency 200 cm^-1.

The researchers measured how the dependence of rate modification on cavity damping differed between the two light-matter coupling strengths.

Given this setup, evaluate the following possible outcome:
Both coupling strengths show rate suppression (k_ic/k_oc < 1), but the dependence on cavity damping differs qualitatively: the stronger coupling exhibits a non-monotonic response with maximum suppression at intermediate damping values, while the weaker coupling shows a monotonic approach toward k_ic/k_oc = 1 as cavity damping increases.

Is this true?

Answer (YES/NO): NO